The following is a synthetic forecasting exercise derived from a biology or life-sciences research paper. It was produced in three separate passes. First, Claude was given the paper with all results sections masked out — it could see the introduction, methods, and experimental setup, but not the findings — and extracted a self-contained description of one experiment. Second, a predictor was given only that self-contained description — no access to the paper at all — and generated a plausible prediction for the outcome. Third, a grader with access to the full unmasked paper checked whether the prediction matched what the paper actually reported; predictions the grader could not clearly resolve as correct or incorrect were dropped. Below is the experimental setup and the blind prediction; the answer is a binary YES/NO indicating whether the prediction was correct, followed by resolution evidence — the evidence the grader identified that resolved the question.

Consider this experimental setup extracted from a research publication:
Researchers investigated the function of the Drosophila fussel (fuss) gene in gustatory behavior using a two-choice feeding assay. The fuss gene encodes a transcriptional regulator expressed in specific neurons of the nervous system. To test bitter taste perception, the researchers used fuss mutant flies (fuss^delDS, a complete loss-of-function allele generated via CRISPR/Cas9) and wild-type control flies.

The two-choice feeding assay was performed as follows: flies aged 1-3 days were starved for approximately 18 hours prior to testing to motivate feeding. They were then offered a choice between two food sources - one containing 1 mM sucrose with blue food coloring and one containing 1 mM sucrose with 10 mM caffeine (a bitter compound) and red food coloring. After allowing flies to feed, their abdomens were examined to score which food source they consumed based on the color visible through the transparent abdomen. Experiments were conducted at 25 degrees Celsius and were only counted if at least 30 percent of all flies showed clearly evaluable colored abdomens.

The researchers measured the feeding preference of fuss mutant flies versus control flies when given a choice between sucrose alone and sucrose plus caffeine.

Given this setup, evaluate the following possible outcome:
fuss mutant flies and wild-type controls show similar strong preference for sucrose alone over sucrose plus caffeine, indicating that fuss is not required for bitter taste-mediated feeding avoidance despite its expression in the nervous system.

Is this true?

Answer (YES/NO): NO